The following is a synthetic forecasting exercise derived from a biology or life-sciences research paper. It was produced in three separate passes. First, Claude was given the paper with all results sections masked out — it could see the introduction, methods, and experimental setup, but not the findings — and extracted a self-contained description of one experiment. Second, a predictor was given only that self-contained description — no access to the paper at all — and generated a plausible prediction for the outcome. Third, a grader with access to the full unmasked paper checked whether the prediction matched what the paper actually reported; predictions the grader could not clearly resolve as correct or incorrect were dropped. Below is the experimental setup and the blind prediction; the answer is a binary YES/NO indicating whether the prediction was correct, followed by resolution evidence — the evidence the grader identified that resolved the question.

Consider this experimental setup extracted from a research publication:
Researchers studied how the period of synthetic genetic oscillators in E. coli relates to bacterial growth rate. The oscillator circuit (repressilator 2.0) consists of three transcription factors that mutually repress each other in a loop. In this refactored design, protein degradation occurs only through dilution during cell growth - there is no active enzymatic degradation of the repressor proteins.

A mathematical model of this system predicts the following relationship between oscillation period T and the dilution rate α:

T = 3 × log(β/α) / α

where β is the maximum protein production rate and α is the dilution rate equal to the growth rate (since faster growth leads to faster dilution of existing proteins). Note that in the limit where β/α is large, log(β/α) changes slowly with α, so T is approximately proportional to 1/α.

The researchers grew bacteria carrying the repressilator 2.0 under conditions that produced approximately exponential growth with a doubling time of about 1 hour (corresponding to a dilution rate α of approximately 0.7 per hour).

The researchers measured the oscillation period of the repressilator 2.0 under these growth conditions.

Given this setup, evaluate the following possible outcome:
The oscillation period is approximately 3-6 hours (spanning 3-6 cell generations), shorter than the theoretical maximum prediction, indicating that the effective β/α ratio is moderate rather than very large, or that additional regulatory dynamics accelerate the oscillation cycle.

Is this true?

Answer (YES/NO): NO